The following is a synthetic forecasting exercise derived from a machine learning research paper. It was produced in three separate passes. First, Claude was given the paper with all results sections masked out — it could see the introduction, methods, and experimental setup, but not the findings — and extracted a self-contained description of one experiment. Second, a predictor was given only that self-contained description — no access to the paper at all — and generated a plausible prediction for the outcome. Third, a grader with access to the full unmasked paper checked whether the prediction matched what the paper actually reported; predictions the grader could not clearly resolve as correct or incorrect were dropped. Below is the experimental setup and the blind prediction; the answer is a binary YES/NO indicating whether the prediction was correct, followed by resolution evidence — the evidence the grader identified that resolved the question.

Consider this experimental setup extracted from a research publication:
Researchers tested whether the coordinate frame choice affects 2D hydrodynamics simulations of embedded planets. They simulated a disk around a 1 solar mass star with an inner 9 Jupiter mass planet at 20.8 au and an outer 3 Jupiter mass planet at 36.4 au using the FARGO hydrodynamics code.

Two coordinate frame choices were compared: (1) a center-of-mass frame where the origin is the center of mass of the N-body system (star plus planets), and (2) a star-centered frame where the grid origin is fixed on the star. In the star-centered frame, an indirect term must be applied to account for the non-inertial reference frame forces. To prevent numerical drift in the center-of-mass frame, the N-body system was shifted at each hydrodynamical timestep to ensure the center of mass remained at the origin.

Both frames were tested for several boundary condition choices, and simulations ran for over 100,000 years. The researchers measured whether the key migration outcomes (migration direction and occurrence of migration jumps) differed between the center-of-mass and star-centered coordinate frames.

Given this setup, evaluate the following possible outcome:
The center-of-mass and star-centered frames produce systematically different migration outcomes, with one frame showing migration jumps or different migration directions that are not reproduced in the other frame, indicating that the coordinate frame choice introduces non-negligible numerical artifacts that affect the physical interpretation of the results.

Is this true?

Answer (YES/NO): NO